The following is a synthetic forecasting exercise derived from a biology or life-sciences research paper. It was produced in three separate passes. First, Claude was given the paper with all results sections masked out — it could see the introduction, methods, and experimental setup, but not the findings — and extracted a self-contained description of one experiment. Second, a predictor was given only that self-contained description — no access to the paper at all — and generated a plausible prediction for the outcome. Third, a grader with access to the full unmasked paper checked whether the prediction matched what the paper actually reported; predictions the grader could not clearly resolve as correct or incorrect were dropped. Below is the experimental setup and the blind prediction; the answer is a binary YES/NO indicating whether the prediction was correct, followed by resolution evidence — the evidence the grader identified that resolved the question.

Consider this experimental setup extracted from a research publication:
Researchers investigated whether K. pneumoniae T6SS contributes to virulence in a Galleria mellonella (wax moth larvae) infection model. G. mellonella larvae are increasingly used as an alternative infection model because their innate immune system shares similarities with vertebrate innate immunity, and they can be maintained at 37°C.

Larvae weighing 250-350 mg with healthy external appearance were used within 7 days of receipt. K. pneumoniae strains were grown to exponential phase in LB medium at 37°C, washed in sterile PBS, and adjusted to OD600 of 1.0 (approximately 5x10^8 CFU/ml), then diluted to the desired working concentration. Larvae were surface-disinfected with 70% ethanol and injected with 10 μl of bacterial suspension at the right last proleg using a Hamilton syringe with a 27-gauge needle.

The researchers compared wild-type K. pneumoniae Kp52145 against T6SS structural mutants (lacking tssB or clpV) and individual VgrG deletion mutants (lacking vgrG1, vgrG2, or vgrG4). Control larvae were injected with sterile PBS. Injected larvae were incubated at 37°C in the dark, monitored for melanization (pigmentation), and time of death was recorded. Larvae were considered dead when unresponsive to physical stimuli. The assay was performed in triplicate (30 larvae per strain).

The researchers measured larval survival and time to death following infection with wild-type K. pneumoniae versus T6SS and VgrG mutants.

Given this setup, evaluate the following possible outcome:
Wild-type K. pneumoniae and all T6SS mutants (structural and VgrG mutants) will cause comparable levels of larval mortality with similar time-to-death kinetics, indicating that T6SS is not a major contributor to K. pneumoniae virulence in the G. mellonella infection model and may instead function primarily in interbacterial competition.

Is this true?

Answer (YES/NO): NO